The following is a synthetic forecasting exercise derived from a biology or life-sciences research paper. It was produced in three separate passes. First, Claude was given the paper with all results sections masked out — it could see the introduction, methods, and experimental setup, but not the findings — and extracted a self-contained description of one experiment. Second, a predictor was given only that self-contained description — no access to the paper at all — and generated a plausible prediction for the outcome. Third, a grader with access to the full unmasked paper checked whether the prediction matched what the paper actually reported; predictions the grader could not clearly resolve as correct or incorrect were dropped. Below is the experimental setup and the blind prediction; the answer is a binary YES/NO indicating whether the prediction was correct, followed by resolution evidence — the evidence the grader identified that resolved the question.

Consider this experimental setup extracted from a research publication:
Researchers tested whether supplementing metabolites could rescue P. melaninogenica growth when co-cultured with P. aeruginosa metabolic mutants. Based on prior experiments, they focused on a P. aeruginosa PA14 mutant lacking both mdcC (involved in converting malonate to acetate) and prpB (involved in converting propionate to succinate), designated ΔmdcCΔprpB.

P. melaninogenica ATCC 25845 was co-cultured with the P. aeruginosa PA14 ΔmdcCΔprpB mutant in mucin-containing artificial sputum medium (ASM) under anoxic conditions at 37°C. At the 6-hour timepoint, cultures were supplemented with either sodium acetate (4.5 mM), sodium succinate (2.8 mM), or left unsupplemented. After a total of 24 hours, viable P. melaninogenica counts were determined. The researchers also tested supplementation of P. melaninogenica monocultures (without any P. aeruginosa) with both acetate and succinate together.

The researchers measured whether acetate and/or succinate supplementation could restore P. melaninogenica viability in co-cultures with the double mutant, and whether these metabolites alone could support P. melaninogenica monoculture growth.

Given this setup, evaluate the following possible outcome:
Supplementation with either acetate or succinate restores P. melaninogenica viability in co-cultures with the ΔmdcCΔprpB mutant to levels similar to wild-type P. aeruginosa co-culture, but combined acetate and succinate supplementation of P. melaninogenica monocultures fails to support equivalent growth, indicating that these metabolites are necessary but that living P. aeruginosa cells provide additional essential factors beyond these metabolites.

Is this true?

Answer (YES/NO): NO